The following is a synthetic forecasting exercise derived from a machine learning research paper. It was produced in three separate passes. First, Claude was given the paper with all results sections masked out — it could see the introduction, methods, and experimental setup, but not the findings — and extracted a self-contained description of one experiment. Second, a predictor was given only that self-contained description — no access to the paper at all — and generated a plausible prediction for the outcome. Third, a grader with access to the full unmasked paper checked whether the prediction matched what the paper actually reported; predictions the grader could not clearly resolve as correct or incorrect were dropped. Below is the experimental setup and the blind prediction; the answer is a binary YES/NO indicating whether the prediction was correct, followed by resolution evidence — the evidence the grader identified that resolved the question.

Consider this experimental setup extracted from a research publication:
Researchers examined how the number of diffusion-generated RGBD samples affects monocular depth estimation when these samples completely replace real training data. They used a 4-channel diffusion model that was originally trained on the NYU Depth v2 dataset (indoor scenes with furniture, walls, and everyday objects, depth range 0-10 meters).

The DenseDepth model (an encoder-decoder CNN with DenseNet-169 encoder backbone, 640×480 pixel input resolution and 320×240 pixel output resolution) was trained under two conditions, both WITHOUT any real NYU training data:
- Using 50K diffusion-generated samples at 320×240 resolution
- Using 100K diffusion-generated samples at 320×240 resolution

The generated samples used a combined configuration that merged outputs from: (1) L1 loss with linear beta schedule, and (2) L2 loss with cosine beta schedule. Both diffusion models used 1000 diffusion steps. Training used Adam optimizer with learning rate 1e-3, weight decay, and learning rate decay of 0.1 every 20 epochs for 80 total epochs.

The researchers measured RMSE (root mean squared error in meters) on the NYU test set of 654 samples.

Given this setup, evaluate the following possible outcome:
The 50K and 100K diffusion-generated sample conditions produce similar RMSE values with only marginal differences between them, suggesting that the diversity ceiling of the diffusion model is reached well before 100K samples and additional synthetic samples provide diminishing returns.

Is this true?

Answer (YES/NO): YES